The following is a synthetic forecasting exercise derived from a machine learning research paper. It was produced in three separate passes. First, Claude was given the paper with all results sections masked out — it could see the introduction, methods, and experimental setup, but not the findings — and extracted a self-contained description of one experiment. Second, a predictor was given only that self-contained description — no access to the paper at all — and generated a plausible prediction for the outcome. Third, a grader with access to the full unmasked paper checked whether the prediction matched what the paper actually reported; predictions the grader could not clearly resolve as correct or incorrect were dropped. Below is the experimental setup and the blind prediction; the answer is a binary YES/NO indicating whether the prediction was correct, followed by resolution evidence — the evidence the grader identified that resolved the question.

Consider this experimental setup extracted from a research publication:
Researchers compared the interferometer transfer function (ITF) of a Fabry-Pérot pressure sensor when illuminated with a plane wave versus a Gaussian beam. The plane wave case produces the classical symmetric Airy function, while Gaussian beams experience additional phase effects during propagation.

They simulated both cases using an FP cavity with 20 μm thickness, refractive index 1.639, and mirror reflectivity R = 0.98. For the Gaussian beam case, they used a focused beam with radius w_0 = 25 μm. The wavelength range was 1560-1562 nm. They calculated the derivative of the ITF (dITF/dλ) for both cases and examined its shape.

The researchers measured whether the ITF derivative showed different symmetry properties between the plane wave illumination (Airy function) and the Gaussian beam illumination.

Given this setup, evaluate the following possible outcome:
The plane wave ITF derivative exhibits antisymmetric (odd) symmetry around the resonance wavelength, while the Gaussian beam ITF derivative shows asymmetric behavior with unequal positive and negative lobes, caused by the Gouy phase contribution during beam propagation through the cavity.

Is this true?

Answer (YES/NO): YES